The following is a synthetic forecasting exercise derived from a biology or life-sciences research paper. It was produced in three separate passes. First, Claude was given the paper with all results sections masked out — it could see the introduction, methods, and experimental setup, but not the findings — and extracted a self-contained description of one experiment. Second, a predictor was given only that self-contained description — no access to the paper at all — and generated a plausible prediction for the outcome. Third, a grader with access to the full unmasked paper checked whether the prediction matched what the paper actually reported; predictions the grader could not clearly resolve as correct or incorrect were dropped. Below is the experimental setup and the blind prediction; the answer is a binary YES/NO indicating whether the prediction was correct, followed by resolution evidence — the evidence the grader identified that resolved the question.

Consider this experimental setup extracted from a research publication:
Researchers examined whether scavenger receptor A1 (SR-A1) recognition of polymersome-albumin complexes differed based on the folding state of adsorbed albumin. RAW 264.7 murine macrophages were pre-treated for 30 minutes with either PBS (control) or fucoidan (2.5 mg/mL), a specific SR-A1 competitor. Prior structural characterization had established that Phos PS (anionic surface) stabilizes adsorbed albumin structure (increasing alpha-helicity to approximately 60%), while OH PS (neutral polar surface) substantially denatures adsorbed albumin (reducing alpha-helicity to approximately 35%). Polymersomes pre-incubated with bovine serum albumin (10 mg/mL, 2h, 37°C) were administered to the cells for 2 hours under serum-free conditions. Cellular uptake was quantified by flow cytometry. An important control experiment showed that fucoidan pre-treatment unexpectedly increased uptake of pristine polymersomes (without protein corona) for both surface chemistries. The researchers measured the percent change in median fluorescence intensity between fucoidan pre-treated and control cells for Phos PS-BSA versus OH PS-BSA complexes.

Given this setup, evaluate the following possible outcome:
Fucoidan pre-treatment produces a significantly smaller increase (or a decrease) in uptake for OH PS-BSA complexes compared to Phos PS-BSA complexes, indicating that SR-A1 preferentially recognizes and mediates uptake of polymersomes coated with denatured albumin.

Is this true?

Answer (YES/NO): YES